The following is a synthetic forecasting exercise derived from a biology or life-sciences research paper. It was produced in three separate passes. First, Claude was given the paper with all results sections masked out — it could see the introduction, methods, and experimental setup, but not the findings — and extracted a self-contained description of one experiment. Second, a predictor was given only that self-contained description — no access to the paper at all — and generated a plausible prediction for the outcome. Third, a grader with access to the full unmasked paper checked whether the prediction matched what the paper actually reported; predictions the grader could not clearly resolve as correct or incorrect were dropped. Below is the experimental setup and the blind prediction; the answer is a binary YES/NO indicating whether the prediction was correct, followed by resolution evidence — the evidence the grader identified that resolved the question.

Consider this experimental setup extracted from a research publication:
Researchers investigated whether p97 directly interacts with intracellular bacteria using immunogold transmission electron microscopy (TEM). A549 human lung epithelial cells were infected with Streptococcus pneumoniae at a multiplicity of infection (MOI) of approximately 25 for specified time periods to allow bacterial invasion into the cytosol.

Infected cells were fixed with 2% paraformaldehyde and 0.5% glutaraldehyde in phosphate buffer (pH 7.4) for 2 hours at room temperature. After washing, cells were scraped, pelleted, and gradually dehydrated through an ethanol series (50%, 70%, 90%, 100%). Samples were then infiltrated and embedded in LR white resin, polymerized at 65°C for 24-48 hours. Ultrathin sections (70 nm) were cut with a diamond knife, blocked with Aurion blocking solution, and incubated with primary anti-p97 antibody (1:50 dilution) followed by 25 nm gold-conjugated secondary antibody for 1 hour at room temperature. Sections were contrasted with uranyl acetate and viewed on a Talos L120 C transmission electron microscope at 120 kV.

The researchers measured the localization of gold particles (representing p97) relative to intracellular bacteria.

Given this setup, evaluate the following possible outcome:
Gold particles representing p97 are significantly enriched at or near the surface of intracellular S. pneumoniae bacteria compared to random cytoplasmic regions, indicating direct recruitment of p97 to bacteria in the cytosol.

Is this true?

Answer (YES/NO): YES